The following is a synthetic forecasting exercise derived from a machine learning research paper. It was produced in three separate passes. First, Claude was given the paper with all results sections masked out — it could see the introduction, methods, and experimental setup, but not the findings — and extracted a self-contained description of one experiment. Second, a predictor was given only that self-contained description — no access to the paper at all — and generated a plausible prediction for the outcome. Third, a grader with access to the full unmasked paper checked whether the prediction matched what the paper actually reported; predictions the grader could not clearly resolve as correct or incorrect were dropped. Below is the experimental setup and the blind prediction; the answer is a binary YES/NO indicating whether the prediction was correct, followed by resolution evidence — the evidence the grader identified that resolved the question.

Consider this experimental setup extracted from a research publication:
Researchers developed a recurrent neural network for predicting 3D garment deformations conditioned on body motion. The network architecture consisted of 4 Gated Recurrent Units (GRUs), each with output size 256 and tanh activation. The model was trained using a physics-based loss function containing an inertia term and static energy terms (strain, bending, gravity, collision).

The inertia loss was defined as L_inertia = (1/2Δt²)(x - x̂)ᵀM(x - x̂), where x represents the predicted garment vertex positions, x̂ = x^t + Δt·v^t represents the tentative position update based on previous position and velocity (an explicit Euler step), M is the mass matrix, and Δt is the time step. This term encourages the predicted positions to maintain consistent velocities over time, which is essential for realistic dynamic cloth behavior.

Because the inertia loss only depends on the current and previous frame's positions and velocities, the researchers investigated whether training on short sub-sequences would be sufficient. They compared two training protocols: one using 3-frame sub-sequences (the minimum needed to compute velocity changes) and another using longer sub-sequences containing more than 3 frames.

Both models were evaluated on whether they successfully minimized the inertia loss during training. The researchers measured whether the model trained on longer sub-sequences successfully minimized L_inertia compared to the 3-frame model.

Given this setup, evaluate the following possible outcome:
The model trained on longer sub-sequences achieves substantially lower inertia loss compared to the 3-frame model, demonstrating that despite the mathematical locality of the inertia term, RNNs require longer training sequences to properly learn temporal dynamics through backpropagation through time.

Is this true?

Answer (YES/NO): NO